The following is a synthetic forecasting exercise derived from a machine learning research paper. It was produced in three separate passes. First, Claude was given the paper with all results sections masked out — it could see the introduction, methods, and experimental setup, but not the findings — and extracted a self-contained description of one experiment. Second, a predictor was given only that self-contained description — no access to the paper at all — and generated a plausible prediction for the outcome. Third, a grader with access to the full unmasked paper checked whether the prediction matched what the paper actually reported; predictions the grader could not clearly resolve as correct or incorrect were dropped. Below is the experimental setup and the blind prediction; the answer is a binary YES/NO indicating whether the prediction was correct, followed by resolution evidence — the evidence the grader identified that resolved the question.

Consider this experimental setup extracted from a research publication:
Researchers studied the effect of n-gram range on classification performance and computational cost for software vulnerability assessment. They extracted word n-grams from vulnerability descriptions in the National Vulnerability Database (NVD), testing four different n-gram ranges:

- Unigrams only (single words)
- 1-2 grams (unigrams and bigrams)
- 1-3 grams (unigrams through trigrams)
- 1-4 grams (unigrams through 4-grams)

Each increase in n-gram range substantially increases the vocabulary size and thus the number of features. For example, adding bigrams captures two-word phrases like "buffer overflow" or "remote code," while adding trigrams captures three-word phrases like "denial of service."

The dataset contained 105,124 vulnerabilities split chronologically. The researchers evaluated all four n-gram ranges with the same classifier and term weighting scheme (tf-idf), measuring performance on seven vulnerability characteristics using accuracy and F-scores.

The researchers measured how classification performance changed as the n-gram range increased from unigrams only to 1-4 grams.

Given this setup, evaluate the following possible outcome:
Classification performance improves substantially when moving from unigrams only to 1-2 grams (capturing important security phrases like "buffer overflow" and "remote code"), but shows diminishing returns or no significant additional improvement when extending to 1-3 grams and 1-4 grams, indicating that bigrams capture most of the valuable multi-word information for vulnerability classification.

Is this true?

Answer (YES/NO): NO